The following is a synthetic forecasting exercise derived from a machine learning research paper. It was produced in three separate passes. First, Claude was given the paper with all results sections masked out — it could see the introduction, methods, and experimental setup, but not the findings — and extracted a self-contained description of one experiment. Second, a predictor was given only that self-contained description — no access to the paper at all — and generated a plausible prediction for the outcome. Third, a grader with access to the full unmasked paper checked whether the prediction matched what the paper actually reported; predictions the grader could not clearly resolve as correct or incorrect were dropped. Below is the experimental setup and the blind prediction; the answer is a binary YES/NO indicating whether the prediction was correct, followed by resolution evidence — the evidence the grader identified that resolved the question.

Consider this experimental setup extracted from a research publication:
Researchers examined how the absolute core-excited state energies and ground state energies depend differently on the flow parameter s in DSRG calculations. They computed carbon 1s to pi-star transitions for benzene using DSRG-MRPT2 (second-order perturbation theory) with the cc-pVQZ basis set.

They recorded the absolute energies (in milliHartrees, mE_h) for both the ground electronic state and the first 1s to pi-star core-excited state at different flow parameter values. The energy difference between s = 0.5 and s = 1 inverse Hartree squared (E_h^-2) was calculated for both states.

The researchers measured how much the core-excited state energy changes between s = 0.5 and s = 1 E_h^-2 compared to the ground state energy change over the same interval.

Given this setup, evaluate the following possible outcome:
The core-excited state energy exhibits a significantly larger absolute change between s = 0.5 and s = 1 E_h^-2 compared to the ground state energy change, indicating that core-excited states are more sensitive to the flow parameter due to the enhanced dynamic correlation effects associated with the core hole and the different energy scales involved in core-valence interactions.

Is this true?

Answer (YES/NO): YES